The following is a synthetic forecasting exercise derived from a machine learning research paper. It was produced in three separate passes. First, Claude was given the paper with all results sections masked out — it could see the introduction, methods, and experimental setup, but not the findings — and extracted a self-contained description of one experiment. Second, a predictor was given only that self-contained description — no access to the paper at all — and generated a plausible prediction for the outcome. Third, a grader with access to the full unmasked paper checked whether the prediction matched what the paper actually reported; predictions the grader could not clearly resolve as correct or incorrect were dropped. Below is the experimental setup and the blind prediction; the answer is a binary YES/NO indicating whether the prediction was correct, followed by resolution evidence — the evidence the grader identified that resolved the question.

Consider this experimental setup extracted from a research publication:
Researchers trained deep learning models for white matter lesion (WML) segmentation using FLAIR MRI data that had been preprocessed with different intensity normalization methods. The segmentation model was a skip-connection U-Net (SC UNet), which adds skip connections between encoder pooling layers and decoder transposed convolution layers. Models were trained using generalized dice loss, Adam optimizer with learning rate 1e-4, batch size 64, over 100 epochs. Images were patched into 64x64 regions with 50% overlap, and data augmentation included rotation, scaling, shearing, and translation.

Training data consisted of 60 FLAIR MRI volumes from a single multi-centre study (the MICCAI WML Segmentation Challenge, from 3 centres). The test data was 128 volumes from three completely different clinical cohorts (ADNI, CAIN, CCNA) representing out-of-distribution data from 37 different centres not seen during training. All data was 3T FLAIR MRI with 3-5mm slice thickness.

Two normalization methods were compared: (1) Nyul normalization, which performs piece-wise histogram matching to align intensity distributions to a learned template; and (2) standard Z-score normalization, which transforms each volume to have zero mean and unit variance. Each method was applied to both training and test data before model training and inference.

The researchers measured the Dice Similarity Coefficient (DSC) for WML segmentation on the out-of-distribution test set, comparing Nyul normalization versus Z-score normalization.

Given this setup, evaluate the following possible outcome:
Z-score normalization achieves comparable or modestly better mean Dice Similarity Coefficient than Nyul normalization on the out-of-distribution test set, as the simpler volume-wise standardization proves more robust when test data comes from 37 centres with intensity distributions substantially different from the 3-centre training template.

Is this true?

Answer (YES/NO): NO